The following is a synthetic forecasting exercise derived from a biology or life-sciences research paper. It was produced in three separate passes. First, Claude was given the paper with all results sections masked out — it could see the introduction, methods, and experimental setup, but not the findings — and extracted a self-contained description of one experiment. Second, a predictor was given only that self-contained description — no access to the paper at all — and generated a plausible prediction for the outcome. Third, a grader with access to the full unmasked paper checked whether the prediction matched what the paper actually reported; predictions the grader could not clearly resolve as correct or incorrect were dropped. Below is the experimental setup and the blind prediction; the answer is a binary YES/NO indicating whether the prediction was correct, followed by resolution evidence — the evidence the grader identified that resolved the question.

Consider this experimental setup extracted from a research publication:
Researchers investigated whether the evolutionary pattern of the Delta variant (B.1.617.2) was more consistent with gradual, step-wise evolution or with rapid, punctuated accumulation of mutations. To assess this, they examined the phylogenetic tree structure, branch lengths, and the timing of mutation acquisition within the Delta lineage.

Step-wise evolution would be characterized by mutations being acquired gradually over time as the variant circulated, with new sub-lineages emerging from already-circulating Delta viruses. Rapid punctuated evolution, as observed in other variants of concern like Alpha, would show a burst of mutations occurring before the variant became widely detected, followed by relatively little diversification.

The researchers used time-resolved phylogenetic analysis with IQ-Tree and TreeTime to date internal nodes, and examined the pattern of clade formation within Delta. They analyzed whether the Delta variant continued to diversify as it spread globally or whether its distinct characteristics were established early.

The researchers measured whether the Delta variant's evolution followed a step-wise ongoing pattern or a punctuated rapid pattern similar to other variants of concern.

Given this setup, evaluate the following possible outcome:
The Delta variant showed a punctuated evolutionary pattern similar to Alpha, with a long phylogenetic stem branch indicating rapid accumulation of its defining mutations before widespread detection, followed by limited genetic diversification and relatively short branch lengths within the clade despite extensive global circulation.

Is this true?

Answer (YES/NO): NO